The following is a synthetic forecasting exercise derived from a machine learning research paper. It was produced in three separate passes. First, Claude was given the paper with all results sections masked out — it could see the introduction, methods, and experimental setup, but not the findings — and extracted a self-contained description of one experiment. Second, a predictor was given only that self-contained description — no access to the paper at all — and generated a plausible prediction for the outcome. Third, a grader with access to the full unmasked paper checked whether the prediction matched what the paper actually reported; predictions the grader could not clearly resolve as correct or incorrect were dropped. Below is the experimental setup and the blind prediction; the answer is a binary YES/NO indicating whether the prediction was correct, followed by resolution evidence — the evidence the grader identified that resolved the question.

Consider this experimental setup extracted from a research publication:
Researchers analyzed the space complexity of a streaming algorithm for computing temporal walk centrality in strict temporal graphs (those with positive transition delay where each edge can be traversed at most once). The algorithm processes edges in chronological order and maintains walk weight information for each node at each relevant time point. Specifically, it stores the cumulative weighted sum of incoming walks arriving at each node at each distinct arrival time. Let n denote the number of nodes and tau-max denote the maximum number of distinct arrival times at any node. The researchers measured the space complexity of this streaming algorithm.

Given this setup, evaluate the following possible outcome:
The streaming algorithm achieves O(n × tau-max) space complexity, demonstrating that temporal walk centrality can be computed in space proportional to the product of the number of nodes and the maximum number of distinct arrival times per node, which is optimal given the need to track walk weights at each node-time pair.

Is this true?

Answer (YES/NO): YES